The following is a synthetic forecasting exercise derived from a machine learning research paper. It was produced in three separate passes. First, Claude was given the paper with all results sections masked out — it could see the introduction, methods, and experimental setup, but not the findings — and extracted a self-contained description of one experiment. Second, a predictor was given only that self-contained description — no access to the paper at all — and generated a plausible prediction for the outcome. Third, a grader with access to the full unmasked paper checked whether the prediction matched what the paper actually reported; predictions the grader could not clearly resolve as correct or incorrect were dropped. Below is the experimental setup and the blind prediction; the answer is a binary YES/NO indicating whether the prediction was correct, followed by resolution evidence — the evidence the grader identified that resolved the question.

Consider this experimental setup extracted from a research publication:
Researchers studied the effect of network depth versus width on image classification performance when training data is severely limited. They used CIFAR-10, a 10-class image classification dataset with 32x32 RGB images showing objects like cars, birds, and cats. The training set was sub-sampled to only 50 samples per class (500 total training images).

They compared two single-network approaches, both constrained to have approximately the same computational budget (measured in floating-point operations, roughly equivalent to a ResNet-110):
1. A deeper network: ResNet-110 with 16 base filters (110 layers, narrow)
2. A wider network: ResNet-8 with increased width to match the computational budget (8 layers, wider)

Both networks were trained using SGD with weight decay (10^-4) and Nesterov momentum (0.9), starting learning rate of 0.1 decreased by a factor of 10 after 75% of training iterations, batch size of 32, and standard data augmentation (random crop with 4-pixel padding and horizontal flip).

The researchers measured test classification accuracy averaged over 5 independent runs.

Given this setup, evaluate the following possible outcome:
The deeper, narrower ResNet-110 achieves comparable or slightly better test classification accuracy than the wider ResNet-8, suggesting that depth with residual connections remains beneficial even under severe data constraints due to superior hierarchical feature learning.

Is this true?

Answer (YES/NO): NO